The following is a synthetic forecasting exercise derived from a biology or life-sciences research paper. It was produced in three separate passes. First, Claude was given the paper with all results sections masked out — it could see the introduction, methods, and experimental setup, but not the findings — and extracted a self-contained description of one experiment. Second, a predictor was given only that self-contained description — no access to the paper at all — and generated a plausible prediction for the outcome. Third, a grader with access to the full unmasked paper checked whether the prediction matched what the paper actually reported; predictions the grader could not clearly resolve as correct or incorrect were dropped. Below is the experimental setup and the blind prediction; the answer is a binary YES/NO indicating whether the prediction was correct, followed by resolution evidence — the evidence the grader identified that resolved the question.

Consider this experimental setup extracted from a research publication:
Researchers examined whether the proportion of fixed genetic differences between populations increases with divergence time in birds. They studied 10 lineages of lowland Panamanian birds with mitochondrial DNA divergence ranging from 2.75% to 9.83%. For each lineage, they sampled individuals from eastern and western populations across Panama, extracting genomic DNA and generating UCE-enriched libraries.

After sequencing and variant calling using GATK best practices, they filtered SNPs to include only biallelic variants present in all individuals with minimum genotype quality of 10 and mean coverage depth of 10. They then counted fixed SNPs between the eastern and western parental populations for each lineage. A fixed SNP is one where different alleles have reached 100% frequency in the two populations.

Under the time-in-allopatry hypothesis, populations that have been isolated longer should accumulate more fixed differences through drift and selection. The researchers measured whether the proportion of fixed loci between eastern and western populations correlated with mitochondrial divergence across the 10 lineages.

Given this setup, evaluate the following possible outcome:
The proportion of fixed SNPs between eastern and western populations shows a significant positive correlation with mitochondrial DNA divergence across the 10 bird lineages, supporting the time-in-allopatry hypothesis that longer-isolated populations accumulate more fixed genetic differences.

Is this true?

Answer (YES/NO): NO